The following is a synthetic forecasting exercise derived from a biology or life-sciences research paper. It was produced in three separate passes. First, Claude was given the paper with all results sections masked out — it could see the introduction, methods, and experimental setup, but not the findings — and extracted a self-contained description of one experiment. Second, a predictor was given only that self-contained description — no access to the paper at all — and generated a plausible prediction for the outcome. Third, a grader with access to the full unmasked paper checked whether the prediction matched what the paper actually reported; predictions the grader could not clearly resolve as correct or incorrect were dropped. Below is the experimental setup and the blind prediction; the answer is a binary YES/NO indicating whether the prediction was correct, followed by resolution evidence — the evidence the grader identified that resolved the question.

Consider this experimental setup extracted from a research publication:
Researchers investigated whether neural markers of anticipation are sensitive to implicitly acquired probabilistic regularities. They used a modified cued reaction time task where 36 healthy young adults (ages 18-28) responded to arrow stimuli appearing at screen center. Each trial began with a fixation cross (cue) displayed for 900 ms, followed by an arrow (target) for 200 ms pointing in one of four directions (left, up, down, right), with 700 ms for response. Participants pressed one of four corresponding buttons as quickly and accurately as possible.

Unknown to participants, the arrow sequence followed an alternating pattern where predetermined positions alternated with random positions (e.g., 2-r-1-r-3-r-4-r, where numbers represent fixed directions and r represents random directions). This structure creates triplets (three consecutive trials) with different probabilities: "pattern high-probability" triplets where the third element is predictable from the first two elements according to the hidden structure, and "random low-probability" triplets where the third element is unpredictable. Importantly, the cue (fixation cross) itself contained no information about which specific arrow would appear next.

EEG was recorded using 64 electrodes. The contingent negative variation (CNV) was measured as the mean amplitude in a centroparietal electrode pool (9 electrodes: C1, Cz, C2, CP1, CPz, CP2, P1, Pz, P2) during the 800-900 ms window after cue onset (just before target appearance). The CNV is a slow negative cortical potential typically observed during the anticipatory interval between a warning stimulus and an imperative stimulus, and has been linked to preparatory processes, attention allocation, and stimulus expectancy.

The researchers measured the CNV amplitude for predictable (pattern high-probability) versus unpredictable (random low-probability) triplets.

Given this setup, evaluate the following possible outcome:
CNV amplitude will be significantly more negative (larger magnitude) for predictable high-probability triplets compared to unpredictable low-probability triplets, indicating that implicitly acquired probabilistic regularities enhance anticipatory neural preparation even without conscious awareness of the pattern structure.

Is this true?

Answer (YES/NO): NO